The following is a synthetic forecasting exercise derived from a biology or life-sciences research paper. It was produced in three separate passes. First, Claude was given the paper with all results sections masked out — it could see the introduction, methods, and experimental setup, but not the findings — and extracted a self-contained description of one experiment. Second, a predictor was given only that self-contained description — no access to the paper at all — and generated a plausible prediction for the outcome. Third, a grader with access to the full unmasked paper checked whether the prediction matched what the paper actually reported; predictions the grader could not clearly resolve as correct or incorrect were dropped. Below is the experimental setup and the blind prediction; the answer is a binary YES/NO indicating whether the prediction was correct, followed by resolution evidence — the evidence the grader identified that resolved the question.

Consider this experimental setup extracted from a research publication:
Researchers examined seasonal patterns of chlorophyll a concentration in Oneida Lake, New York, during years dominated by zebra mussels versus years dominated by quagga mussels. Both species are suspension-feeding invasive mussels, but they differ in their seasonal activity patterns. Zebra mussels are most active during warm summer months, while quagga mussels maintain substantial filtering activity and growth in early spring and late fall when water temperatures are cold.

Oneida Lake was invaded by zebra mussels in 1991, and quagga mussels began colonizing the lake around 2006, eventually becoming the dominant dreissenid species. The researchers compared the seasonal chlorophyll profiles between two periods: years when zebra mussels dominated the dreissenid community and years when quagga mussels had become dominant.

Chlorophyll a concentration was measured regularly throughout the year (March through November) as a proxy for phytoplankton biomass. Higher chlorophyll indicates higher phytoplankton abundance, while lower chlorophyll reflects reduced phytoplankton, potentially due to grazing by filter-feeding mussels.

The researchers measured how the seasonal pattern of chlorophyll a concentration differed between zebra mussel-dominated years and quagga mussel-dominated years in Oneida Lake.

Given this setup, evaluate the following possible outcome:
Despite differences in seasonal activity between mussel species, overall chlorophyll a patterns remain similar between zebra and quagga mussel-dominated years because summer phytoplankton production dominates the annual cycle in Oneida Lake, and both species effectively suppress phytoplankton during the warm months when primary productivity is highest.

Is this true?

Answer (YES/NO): NO